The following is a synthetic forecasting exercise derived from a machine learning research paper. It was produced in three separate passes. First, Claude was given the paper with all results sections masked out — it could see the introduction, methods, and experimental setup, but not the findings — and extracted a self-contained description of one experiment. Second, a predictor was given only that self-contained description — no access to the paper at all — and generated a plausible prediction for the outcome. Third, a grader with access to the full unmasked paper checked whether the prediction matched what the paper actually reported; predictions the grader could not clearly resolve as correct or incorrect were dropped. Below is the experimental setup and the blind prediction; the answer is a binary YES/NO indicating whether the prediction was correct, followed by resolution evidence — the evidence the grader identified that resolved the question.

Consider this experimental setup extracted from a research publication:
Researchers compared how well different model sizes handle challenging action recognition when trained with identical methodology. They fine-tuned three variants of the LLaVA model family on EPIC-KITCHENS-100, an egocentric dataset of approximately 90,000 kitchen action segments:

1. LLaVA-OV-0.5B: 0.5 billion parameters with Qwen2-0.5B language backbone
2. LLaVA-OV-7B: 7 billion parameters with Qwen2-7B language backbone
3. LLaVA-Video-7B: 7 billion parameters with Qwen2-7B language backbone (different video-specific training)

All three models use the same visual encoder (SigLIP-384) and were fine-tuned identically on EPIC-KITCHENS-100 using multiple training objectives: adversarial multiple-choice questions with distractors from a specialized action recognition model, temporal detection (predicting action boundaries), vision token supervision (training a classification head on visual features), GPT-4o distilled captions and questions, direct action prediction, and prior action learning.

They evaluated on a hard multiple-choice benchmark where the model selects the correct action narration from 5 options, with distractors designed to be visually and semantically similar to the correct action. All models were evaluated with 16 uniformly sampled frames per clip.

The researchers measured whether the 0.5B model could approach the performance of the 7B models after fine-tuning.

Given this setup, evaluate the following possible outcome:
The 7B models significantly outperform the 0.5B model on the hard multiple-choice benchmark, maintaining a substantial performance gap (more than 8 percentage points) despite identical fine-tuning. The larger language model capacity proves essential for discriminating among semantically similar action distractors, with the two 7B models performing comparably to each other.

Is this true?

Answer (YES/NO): NO